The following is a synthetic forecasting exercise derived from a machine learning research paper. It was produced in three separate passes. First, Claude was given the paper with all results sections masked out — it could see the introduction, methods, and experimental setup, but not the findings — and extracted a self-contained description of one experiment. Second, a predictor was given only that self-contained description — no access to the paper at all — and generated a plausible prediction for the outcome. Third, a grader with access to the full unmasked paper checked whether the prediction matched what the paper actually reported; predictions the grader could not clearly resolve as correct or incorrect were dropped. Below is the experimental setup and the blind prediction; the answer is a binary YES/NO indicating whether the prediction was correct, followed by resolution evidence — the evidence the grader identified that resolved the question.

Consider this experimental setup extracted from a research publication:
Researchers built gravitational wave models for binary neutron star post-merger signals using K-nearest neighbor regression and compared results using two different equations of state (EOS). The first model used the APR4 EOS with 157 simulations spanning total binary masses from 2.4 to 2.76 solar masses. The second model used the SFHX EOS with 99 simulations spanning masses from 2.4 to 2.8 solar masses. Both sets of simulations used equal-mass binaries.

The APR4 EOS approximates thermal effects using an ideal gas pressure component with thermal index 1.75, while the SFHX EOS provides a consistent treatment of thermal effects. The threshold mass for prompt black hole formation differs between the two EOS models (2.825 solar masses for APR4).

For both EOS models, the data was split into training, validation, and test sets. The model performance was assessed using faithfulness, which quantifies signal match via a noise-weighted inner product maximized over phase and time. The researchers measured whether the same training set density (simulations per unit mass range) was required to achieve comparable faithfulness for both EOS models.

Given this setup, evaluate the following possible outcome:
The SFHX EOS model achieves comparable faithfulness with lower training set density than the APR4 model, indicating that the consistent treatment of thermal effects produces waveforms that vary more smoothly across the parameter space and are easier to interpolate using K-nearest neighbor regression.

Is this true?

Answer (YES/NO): NO